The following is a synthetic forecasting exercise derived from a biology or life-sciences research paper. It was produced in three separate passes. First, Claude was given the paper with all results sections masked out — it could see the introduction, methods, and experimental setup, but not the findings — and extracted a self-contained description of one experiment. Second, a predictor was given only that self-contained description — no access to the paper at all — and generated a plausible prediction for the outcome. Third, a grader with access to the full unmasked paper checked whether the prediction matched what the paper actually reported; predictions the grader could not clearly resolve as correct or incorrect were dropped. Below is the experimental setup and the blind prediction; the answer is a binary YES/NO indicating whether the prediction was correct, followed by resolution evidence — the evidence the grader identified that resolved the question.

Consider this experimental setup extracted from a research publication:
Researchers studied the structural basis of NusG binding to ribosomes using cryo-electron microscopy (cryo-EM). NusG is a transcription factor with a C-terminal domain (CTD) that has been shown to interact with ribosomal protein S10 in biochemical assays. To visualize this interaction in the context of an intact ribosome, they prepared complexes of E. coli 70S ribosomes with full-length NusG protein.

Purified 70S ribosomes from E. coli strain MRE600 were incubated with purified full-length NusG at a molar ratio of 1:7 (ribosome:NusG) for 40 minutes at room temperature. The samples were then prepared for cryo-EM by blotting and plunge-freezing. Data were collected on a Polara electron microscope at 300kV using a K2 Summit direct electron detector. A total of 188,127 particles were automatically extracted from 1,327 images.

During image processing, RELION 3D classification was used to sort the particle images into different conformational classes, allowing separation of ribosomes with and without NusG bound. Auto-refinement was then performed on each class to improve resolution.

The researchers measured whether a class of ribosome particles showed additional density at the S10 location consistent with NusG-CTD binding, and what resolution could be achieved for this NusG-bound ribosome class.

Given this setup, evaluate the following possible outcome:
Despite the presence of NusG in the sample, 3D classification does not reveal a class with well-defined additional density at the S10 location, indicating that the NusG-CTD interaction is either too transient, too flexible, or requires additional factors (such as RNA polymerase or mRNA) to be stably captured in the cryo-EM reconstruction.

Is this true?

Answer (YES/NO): NO